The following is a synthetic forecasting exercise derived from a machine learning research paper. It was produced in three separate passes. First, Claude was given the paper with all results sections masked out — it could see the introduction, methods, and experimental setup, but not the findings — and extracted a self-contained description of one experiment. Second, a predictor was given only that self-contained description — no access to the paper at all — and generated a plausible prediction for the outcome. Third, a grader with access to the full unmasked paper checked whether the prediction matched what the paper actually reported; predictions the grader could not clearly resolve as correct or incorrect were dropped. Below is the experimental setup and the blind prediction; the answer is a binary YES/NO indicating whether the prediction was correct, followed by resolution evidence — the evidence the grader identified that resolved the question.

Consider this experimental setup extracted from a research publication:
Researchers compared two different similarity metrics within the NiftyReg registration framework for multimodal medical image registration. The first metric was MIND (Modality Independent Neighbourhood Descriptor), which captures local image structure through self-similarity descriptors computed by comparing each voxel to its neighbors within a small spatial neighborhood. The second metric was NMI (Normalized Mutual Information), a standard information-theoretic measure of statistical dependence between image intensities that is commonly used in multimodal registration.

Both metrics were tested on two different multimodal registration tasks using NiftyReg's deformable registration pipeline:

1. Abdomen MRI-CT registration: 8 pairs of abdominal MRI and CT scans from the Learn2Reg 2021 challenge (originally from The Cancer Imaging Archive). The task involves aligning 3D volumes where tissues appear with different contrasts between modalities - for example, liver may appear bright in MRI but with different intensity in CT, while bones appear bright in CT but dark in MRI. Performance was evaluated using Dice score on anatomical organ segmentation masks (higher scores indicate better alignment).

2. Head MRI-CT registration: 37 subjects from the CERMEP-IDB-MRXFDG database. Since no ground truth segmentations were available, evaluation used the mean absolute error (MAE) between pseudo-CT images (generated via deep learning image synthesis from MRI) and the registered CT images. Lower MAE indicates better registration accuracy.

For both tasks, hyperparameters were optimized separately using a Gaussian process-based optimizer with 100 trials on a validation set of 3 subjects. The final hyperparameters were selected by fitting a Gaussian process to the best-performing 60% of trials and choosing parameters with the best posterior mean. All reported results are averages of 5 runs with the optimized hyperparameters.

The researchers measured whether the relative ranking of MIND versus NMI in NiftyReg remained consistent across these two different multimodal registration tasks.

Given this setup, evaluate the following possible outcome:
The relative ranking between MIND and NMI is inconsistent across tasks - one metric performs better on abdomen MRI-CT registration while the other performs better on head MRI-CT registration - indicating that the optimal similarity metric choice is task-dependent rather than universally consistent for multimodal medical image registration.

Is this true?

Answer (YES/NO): YES